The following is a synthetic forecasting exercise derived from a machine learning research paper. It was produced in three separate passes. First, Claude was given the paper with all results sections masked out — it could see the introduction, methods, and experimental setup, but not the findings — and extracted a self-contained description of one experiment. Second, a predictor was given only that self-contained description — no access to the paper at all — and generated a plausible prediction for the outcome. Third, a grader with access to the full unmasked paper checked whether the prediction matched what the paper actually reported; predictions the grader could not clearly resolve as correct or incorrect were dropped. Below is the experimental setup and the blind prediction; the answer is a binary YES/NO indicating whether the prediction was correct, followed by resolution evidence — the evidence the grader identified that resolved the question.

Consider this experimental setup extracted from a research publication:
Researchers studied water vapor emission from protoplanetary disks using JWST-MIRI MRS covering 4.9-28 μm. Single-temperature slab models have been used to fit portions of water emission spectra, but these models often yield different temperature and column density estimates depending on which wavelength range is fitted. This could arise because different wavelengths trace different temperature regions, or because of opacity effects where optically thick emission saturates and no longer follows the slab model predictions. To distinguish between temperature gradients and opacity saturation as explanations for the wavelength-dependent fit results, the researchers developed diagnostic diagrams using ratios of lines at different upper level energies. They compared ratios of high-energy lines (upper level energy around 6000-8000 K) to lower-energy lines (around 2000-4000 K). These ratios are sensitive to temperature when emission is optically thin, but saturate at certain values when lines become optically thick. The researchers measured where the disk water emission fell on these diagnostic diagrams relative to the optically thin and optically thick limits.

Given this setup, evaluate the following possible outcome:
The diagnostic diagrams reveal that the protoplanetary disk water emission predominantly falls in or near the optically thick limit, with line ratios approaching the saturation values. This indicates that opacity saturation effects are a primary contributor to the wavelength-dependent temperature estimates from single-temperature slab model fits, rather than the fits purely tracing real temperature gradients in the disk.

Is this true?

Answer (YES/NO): NO